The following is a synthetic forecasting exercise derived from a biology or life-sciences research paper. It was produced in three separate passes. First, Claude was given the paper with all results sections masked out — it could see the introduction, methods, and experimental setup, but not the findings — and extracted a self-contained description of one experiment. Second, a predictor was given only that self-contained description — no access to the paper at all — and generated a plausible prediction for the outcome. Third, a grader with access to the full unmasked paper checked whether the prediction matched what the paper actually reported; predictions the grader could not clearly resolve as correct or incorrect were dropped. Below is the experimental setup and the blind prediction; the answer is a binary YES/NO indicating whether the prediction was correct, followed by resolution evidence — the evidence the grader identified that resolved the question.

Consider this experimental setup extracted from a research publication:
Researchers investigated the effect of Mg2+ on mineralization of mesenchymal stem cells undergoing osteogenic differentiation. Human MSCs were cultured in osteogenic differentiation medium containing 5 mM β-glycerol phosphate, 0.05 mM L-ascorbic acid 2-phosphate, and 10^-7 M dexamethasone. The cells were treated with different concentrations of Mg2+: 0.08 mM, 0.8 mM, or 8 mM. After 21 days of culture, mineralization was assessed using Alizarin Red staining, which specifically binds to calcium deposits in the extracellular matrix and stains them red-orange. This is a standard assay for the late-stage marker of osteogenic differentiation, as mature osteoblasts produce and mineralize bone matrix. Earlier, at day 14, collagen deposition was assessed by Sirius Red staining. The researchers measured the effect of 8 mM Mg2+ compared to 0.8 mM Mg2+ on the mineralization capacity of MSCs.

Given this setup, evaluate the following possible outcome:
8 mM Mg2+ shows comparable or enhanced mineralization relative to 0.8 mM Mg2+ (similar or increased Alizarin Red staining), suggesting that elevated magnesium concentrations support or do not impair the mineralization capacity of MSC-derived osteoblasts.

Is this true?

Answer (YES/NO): NO